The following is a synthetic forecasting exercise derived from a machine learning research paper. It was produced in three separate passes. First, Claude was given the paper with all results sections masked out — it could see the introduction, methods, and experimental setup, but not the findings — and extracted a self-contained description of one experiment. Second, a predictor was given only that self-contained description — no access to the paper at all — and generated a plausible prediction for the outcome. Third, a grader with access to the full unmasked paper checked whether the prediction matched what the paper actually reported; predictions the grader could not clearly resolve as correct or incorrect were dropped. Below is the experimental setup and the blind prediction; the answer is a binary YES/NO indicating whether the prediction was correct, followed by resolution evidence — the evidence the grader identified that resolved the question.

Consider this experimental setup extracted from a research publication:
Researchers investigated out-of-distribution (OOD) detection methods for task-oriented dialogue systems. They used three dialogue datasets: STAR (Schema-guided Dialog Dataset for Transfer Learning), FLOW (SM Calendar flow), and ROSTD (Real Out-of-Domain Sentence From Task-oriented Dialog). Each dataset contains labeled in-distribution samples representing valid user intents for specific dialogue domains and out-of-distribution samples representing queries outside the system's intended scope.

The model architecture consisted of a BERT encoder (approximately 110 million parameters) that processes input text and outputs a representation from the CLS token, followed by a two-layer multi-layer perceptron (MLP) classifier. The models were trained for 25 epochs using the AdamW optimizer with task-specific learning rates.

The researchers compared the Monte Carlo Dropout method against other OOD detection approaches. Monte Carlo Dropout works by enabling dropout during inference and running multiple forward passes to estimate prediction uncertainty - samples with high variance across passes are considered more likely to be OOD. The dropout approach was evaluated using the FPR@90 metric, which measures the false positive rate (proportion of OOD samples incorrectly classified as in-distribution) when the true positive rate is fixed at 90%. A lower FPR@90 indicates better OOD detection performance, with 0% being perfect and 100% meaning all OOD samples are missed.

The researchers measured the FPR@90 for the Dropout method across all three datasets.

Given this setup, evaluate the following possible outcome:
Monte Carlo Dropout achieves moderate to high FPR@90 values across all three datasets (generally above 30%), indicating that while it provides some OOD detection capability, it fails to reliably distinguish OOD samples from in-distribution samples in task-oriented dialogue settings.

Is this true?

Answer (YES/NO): NO